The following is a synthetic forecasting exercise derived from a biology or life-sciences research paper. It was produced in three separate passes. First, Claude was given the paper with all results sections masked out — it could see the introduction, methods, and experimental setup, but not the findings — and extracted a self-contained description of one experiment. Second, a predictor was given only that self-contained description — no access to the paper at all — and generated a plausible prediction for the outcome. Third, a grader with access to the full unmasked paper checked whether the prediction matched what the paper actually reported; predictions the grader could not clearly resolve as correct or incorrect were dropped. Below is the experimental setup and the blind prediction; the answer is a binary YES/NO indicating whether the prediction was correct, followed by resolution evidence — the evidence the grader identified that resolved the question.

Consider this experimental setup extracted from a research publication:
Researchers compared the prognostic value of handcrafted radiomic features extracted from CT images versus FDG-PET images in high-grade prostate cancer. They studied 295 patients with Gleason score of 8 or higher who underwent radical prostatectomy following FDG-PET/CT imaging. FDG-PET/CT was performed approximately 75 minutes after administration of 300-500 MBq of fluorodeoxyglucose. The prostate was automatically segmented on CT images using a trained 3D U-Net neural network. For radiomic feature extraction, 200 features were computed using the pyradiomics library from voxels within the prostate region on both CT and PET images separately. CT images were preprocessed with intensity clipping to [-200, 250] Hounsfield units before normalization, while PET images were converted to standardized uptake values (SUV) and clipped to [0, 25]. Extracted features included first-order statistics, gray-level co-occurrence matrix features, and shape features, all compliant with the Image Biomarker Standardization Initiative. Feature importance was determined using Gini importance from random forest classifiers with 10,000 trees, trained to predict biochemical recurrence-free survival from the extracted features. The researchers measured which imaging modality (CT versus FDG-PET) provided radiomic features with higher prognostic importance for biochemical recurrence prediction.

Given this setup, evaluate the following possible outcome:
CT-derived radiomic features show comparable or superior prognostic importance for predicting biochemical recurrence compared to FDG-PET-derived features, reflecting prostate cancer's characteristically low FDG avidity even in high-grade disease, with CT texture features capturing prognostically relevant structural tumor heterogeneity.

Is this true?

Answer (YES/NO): NO